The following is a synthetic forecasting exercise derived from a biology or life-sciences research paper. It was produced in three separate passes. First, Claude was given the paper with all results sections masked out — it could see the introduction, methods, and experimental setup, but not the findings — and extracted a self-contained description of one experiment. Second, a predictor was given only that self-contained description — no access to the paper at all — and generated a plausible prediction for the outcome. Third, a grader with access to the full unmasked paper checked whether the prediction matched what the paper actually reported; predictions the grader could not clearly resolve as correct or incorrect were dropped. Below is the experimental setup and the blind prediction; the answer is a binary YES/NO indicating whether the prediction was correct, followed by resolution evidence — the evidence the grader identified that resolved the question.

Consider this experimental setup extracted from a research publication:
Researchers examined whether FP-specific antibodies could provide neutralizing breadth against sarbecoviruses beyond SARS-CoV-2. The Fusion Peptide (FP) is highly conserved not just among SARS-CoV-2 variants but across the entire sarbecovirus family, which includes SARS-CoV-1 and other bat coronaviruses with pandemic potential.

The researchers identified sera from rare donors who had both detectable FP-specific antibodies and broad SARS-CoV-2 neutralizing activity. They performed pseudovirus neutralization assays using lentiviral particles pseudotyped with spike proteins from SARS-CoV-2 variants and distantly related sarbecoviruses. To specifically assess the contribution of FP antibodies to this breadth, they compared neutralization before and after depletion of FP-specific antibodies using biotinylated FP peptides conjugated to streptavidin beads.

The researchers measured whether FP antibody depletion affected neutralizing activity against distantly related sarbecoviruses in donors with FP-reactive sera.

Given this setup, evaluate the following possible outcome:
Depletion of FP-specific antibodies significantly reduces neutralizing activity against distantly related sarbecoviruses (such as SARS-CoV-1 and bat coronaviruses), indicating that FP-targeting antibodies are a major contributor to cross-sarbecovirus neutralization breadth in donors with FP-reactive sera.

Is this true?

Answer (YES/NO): NO